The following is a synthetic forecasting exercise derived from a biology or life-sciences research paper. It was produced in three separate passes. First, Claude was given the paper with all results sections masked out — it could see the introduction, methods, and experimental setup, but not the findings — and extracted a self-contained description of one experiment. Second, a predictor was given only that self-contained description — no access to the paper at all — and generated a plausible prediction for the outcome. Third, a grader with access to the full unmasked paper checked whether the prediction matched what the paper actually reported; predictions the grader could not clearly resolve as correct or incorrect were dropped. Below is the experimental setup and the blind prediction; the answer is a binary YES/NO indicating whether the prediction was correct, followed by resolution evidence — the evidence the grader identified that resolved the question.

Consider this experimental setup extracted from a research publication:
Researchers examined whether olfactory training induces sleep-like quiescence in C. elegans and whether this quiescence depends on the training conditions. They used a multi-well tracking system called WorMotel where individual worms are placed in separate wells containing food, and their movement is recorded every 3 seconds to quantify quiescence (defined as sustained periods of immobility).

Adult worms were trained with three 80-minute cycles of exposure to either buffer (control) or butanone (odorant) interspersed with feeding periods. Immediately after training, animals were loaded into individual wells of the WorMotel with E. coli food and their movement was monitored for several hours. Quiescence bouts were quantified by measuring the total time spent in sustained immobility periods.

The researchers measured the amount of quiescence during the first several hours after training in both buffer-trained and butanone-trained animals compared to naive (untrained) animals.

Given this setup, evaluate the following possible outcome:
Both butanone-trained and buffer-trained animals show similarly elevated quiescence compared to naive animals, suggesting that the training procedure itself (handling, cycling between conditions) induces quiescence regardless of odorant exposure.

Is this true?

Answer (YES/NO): NO